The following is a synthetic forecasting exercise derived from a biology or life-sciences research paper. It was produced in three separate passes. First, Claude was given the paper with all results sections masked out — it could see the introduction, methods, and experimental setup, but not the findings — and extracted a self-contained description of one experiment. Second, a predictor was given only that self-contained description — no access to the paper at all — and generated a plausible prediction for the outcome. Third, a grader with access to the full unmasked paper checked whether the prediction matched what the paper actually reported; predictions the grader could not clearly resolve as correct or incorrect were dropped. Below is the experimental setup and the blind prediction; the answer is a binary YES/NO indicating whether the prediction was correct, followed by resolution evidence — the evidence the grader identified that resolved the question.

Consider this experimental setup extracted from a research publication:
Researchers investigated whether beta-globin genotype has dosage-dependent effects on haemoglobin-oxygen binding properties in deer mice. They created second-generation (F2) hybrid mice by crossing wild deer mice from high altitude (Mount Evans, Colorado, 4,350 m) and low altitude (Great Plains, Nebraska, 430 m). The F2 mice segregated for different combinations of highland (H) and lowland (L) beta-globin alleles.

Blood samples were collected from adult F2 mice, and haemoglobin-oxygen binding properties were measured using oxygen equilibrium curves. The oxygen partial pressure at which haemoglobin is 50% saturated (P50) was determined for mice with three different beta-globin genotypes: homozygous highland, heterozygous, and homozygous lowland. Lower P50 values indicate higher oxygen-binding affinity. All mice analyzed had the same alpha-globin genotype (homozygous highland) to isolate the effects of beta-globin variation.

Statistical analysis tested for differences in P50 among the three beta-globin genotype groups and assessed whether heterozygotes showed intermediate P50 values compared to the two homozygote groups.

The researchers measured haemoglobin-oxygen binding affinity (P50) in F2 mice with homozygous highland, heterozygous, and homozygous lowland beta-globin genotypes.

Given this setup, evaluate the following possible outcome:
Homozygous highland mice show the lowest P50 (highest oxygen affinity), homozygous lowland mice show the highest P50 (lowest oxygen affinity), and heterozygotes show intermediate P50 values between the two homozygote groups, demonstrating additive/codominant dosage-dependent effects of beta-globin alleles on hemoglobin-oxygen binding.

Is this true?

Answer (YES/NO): NO